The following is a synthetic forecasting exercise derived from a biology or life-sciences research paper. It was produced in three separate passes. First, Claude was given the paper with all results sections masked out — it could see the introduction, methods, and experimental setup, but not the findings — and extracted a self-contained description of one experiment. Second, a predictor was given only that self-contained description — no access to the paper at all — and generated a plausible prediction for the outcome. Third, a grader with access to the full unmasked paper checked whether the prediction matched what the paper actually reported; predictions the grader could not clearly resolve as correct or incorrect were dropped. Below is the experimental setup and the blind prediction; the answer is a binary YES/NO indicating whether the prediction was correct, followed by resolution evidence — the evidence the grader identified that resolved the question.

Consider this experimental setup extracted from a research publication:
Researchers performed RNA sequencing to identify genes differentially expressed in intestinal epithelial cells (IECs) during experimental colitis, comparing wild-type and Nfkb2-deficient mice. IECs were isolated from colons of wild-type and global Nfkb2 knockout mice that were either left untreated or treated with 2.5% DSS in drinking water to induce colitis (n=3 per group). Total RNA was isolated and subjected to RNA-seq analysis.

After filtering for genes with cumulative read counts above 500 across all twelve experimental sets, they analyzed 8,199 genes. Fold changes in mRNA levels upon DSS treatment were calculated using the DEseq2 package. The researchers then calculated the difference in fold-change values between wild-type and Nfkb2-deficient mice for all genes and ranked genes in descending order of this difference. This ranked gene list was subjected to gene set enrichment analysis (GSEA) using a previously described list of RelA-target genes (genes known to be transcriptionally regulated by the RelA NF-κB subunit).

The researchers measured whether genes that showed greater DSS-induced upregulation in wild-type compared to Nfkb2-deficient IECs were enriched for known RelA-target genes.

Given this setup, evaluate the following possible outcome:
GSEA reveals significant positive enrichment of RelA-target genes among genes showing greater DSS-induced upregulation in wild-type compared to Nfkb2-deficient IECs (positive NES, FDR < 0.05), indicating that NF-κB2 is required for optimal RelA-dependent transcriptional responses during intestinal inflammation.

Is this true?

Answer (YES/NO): YES